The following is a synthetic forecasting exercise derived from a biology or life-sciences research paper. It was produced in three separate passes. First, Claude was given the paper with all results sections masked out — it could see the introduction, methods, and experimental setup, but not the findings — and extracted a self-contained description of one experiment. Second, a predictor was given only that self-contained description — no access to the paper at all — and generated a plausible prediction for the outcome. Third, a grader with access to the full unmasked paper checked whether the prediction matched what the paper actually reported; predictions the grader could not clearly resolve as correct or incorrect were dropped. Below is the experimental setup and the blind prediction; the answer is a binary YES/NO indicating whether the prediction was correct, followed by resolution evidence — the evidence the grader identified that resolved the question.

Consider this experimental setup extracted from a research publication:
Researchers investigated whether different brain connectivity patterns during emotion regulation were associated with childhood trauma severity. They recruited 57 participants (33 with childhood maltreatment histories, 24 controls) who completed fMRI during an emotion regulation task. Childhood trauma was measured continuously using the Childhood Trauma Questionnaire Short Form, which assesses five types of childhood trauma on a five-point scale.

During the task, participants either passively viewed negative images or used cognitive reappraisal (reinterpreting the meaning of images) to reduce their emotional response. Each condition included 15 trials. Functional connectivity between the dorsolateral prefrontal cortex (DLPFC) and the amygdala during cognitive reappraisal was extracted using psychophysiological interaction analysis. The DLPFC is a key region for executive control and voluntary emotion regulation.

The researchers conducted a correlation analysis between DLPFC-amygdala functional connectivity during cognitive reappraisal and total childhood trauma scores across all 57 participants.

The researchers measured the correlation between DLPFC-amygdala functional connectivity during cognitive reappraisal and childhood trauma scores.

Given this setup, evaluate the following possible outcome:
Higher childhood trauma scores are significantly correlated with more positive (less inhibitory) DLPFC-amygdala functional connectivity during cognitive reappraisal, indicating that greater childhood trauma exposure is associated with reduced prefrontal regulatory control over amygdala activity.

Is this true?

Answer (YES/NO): YES